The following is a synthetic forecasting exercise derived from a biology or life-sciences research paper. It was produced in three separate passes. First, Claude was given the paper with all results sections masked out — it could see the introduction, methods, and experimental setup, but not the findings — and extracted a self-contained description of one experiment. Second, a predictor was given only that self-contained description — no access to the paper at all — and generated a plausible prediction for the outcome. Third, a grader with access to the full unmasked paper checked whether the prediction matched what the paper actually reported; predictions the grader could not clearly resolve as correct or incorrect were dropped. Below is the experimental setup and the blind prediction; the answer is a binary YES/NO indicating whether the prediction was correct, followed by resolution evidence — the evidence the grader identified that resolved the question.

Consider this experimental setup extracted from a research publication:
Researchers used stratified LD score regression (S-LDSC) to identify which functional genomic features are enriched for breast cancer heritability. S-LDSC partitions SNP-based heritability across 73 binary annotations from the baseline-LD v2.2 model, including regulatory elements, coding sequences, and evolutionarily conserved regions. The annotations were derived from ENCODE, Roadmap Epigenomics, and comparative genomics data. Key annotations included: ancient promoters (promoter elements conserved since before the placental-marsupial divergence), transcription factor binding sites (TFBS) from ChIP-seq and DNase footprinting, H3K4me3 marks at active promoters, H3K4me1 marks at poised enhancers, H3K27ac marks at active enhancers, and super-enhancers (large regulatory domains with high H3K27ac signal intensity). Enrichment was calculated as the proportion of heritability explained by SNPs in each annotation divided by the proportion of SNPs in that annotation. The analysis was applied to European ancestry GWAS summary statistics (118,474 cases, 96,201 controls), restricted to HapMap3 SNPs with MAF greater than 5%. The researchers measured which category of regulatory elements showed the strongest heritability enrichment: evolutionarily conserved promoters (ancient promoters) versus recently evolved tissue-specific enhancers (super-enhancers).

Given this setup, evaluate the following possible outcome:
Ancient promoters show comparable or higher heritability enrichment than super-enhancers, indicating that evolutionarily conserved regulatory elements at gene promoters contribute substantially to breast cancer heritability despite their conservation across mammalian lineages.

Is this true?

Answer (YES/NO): YES